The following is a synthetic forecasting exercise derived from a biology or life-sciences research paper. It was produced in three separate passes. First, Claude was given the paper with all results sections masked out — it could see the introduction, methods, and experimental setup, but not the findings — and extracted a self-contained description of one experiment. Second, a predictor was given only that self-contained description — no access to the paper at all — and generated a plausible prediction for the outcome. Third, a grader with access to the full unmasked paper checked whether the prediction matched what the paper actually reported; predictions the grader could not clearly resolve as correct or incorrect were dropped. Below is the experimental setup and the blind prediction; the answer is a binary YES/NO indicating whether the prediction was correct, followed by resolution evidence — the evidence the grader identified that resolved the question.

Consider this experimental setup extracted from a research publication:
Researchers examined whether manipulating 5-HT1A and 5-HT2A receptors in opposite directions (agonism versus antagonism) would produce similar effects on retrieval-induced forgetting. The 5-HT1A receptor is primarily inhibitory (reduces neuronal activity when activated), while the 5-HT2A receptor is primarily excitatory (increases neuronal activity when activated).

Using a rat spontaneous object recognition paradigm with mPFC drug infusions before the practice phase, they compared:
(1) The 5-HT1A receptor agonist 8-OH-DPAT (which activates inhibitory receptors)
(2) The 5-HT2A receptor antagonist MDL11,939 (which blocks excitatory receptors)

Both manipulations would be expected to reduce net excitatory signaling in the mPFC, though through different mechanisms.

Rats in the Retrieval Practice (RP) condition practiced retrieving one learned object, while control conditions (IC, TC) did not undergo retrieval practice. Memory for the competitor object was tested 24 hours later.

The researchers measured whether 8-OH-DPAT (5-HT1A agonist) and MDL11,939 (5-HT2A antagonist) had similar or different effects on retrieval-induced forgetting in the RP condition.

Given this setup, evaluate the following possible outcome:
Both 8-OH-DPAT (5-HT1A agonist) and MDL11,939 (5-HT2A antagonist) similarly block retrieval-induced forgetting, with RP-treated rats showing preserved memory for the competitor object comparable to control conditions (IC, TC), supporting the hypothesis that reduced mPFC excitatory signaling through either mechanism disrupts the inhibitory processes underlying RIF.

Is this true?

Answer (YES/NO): YES